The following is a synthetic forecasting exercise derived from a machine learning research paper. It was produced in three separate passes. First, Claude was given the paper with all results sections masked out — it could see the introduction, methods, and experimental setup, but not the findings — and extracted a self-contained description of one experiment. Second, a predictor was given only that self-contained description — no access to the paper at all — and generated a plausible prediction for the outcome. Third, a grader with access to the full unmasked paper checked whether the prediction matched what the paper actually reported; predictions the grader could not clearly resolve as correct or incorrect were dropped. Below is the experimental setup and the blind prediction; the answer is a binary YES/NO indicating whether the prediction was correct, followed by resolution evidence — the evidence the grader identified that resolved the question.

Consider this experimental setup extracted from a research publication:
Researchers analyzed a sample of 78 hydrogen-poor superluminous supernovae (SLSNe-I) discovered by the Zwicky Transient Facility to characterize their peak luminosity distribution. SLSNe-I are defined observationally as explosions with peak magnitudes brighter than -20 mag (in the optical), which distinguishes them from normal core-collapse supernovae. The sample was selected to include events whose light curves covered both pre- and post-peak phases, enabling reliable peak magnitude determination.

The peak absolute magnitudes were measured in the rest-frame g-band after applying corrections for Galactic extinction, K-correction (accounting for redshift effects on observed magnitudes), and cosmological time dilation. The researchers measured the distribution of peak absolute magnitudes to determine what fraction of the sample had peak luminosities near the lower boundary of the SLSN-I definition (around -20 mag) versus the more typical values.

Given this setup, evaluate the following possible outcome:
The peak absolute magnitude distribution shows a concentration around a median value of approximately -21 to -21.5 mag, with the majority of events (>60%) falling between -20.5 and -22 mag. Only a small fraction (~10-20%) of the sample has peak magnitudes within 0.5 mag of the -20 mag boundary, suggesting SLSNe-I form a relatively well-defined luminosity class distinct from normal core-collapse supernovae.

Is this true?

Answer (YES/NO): YES